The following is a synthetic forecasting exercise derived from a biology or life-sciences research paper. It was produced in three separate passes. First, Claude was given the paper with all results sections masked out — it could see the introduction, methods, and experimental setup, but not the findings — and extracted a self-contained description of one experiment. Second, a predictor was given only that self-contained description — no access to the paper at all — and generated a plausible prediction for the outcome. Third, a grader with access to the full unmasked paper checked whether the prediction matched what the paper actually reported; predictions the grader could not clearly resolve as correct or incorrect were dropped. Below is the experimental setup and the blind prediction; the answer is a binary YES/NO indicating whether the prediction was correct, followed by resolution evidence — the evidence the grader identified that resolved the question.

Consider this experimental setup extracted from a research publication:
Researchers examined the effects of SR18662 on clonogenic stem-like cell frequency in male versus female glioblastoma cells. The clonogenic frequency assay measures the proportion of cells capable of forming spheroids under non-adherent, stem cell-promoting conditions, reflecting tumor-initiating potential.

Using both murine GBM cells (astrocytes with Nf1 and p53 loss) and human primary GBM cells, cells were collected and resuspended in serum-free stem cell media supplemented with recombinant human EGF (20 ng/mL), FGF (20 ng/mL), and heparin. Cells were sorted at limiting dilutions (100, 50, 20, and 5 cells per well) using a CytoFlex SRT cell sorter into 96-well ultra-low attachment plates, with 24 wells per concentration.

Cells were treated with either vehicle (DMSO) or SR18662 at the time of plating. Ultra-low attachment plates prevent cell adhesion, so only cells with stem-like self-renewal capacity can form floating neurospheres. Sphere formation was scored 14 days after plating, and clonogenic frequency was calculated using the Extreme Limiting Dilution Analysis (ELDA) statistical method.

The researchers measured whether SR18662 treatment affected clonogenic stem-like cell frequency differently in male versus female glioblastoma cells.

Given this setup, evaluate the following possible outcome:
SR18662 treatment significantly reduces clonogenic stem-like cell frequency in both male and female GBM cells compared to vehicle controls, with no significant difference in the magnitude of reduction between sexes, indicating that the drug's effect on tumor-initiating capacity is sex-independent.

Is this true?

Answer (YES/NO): NO